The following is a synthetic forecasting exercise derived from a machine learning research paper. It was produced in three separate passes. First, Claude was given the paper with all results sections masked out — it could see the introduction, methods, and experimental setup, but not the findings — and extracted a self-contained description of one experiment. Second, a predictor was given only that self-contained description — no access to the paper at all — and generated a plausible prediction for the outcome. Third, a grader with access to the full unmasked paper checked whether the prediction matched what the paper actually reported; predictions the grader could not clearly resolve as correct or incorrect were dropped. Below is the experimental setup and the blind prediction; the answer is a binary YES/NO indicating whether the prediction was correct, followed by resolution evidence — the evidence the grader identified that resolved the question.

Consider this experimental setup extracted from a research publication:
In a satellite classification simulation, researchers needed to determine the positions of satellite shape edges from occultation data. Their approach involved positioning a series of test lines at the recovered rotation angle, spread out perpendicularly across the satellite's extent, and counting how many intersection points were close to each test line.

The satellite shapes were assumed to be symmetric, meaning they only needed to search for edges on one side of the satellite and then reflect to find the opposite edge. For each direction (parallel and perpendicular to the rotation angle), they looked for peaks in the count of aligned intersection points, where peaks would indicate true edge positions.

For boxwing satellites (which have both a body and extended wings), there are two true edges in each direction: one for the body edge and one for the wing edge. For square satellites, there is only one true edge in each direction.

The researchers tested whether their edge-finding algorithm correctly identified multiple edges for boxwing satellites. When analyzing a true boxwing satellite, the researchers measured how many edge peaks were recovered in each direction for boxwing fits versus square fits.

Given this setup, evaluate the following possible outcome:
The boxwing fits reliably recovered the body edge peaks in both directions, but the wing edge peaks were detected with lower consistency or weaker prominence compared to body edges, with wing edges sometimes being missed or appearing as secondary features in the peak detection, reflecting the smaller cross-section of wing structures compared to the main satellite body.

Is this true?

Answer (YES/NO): NO